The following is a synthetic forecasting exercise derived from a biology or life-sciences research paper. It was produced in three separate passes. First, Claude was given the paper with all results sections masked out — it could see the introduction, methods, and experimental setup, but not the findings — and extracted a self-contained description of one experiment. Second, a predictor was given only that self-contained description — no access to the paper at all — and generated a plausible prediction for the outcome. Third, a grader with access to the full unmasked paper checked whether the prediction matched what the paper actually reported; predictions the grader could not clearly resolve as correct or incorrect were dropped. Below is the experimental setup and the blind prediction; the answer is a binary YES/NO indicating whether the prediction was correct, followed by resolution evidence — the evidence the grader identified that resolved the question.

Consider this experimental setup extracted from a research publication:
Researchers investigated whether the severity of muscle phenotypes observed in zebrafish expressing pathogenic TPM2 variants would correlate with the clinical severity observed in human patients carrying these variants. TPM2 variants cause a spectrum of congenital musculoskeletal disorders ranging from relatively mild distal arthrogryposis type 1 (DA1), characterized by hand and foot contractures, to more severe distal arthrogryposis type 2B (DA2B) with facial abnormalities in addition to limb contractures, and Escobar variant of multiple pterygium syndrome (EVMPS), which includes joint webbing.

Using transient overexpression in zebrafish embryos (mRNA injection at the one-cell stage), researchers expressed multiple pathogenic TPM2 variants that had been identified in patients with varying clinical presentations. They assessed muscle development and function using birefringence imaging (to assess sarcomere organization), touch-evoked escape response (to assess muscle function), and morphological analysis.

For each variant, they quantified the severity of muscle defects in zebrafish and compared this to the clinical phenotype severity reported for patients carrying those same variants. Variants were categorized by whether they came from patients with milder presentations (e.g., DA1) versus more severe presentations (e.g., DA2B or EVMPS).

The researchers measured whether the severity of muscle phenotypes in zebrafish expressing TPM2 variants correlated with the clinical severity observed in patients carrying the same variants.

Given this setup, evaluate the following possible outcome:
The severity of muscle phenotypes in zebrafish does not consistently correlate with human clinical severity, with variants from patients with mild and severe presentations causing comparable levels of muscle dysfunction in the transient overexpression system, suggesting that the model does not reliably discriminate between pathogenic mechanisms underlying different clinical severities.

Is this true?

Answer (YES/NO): NO